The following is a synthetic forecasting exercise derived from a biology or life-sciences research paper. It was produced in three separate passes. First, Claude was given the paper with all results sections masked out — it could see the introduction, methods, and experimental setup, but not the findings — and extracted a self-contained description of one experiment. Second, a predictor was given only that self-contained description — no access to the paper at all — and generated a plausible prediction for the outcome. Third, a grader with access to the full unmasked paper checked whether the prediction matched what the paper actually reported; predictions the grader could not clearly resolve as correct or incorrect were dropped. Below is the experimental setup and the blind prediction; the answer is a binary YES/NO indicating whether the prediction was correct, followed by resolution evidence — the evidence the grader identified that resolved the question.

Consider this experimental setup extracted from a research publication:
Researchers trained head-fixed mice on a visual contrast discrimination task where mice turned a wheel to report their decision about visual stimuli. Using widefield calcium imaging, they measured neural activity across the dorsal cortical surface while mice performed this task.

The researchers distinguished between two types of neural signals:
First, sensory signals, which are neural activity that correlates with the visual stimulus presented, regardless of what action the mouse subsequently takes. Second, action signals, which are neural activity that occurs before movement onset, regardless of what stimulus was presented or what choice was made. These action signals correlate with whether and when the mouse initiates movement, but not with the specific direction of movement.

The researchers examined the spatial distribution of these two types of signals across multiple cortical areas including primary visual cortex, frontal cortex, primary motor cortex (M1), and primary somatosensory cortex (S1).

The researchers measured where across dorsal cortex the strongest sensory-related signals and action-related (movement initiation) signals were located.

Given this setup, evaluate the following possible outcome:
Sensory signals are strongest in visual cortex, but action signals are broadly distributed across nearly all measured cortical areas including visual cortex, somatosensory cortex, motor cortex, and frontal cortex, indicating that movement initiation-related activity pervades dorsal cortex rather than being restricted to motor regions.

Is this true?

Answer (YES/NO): YES